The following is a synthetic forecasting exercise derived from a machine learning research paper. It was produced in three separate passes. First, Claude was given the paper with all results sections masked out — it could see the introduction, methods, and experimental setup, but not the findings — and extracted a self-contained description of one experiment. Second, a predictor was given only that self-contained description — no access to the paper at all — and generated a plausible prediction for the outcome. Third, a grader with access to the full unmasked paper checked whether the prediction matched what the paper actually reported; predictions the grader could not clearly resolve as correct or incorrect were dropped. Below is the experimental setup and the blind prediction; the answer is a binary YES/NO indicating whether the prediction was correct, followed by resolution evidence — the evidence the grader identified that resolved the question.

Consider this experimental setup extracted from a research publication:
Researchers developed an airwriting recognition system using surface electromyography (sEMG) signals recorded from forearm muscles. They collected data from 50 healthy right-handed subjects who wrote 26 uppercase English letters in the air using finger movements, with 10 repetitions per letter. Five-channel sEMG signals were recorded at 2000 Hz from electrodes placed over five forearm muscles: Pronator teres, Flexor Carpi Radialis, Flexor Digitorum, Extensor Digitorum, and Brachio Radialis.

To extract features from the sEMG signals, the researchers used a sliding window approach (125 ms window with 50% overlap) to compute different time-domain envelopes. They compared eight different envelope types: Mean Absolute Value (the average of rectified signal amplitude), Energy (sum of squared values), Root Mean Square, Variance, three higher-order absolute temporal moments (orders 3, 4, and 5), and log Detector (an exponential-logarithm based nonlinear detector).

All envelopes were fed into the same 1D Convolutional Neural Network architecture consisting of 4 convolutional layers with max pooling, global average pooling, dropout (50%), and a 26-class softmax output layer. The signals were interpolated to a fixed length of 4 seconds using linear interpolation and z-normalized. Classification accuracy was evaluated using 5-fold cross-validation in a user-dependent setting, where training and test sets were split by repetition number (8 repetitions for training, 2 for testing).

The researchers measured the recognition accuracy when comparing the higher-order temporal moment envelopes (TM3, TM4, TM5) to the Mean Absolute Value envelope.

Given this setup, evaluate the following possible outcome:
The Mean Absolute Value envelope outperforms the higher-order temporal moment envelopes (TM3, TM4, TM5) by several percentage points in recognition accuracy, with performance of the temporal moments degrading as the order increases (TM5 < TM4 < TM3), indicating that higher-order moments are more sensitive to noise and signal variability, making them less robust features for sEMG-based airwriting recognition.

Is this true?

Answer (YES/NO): YES